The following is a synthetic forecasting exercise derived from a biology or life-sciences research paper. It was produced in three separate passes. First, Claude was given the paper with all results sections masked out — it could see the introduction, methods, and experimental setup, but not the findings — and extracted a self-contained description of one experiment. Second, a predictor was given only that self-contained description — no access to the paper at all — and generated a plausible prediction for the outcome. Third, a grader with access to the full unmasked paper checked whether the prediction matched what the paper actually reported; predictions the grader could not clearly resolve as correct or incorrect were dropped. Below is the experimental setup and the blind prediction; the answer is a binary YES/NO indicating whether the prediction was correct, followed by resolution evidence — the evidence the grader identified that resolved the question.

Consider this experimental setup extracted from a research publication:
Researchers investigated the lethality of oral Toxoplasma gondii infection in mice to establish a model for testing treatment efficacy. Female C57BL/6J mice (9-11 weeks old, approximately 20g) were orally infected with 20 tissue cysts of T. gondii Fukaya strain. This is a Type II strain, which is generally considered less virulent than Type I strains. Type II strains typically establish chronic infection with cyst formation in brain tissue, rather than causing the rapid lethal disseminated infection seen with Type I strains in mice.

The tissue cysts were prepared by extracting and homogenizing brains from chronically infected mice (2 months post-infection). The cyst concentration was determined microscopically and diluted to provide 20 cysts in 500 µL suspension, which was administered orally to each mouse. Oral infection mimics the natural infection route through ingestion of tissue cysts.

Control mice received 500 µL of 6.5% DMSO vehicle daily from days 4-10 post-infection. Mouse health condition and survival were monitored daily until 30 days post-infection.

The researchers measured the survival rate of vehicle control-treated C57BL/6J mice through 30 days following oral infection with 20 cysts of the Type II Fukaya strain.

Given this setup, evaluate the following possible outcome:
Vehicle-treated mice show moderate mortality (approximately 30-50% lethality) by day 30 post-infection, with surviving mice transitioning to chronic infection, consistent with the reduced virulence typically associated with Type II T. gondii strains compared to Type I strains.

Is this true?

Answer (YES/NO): NO